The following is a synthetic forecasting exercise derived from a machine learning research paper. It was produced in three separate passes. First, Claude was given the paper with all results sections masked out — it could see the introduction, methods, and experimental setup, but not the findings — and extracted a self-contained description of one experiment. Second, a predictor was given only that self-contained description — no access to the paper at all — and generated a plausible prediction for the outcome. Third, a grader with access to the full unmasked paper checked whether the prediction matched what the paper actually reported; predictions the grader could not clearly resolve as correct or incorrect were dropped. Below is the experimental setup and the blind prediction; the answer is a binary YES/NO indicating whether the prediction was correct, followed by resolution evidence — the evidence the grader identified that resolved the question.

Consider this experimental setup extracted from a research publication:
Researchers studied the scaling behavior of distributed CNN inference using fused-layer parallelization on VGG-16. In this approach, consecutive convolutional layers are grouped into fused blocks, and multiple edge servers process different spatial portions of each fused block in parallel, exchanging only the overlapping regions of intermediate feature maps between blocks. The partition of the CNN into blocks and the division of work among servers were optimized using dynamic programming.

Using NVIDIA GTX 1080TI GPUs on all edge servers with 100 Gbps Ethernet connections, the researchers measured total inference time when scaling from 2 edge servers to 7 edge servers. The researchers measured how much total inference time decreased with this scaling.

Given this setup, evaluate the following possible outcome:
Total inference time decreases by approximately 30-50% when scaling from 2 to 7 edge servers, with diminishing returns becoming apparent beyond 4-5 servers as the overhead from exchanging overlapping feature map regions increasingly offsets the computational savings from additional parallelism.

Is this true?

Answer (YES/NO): NO